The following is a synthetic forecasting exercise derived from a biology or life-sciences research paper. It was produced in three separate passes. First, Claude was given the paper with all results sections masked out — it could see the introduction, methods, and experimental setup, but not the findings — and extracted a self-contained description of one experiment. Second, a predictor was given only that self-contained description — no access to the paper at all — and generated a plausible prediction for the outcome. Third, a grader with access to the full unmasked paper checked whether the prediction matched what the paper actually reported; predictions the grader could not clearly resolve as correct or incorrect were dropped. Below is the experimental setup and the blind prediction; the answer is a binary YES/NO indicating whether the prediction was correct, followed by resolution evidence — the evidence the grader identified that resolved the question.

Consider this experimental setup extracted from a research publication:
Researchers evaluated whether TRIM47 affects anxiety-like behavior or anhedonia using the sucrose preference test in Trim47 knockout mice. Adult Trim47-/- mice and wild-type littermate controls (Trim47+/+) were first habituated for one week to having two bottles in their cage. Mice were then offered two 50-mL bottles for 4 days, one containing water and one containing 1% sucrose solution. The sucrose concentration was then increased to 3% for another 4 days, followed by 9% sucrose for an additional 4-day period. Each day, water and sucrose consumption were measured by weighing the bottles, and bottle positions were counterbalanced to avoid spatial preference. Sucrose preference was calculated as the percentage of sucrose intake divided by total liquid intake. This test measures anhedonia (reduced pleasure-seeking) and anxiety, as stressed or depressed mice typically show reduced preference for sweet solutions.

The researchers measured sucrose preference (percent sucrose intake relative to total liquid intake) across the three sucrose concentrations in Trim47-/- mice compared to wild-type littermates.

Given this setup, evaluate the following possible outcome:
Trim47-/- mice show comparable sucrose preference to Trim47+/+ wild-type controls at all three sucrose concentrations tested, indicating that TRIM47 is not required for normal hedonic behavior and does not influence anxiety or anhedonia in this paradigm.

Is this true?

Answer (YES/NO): YES